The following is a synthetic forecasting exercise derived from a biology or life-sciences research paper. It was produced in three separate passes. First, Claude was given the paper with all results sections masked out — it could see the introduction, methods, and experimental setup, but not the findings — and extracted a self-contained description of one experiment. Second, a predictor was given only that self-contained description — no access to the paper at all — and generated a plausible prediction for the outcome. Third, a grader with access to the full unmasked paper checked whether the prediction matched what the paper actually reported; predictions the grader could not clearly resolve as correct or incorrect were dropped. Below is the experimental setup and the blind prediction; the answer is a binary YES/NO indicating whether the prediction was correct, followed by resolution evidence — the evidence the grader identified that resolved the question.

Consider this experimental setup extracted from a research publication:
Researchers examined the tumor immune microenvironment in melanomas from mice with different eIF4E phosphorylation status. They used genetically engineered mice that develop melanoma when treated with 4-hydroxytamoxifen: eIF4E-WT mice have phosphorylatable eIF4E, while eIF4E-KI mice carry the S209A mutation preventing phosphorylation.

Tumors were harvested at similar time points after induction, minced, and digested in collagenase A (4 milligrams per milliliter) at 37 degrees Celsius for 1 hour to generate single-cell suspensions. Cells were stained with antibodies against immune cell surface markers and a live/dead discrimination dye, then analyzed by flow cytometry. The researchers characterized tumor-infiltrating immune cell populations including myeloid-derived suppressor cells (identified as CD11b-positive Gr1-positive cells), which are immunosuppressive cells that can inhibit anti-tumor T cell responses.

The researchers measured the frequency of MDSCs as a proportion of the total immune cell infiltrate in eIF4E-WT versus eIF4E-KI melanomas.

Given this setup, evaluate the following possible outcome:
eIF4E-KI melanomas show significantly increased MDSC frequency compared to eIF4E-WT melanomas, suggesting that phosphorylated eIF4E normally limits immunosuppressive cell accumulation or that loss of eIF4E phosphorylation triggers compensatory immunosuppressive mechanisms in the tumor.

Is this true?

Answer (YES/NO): NO